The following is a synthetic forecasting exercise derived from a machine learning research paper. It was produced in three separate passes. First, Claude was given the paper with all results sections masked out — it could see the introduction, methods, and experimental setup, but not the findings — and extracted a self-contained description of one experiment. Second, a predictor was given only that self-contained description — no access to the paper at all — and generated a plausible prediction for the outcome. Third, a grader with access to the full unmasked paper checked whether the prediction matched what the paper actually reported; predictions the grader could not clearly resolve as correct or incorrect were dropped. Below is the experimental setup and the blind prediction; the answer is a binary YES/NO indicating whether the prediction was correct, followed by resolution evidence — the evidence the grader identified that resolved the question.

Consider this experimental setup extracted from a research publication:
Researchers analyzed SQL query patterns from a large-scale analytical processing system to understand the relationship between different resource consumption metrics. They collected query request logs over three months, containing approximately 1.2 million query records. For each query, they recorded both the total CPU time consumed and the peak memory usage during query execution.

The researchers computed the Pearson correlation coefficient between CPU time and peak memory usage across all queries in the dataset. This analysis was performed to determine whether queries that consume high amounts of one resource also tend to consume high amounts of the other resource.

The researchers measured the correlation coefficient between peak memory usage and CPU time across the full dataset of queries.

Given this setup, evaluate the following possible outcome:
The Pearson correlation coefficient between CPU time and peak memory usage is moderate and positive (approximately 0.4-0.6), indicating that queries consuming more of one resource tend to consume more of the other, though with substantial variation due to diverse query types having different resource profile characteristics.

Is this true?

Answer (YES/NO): NO